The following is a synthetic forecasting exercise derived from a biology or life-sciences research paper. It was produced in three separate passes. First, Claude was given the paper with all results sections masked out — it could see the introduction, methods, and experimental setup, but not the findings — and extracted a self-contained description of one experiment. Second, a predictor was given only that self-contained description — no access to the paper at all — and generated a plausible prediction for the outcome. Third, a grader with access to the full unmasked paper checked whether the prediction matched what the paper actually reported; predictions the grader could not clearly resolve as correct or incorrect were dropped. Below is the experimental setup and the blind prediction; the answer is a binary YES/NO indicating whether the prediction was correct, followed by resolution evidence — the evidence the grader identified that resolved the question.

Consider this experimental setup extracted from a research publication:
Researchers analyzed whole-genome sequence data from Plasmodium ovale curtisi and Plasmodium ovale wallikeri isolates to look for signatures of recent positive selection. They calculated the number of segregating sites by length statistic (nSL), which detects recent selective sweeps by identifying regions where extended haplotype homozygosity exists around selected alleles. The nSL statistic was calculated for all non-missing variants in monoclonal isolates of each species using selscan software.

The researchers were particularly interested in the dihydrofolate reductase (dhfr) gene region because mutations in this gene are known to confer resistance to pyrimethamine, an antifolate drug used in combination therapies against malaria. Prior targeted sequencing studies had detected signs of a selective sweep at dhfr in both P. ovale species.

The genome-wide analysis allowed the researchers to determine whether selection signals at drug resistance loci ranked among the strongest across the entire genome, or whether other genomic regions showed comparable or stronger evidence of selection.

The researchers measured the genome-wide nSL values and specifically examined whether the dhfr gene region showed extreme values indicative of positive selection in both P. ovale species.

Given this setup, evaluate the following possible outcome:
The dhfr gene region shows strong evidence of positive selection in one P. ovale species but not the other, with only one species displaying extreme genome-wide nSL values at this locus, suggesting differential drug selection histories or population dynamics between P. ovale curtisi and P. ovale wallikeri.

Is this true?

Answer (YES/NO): NO